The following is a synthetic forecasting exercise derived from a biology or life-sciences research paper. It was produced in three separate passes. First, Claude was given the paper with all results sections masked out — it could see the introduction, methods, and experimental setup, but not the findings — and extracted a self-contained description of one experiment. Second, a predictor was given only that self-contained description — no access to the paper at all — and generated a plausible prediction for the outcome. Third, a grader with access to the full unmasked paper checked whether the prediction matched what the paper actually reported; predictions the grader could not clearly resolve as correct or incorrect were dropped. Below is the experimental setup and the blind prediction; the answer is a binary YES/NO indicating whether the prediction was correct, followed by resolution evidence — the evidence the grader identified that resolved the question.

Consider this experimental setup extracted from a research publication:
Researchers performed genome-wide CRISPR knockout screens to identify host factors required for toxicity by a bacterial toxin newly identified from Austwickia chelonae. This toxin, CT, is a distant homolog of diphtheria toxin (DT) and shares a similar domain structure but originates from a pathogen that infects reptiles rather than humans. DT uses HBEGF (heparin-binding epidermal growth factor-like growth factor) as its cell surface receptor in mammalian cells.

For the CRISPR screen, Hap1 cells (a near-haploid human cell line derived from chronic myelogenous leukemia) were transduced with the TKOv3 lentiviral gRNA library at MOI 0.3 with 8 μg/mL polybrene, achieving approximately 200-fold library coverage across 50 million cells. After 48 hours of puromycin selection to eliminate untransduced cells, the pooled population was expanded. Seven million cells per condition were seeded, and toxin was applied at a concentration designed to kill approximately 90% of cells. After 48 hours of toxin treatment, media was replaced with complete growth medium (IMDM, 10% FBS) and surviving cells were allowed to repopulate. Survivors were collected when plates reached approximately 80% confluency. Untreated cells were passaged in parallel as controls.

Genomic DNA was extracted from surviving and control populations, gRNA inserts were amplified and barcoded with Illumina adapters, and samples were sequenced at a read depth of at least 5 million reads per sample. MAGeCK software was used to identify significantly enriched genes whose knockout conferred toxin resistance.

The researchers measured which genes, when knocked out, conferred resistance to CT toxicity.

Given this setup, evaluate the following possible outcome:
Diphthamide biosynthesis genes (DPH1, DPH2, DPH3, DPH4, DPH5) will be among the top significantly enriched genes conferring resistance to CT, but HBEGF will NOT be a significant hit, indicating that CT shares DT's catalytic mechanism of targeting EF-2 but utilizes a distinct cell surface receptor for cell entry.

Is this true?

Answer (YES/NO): YES